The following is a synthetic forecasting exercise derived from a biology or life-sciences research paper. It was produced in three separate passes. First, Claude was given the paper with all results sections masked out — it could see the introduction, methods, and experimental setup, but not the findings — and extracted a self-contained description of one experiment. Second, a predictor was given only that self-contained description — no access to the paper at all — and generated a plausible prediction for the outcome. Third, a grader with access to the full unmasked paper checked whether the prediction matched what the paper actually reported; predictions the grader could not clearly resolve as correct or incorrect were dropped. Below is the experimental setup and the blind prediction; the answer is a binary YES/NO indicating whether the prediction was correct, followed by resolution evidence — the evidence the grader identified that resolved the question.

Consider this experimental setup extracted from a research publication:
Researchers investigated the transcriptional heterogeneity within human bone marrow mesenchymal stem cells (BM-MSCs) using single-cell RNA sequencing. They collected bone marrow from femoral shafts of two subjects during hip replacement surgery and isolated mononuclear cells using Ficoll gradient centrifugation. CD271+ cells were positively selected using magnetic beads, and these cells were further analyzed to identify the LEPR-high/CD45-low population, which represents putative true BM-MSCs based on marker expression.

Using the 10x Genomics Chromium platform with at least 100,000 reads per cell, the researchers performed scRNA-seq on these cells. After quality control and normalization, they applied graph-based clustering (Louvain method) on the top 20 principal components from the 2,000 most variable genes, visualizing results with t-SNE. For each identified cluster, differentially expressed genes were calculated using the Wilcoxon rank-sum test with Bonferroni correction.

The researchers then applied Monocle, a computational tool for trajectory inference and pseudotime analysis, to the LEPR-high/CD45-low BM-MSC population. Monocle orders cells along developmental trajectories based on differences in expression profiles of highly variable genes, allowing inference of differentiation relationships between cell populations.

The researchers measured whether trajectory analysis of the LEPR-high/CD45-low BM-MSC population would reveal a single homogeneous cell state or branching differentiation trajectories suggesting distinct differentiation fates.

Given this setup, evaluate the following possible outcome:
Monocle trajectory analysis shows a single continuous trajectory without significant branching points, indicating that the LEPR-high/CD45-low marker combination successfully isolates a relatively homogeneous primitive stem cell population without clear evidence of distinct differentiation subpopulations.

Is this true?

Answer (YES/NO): NO